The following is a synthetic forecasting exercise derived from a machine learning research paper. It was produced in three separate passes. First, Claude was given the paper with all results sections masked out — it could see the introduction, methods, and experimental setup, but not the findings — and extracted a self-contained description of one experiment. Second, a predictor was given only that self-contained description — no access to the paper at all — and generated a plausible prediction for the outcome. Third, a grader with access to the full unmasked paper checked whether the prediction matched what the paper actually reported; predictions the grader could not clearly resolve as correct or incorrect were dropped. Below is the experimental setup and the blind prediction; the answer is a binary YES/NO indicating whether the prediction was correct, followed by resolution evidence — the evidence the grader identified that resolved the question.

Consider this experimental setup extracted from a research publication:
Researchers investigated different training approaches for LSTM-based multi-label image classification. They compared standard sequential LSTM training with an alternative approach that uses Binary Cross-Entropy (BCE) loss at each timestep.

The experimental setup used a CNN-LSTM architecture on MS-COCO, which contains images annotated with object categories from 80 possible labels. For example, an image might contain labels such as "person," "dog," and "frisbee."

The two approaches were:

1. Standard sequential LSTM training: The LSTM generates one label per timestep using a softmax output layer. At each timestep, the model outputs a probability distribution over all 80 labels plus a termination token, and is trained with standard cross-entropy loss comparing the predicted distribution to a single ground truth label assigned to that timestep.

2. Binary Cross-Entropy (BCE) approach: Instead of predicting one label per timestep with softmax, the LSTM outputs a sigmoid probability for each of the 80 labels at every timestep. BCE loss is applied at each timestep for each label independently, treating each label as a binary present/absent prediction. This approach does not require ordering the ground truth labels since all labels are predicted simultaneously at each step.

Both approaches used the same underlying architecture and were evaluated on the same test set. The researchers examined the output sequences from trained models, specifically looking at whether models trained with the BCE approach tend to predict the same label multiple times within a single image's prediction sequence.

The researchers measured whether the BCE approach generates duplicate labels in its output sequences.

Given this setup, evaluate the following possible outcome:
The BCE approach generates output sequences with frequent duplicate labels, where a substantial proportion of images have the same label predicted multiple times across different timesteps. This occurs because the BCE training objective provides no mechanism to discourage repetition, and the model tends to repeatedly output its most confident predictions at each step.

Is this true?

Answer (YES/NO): YES